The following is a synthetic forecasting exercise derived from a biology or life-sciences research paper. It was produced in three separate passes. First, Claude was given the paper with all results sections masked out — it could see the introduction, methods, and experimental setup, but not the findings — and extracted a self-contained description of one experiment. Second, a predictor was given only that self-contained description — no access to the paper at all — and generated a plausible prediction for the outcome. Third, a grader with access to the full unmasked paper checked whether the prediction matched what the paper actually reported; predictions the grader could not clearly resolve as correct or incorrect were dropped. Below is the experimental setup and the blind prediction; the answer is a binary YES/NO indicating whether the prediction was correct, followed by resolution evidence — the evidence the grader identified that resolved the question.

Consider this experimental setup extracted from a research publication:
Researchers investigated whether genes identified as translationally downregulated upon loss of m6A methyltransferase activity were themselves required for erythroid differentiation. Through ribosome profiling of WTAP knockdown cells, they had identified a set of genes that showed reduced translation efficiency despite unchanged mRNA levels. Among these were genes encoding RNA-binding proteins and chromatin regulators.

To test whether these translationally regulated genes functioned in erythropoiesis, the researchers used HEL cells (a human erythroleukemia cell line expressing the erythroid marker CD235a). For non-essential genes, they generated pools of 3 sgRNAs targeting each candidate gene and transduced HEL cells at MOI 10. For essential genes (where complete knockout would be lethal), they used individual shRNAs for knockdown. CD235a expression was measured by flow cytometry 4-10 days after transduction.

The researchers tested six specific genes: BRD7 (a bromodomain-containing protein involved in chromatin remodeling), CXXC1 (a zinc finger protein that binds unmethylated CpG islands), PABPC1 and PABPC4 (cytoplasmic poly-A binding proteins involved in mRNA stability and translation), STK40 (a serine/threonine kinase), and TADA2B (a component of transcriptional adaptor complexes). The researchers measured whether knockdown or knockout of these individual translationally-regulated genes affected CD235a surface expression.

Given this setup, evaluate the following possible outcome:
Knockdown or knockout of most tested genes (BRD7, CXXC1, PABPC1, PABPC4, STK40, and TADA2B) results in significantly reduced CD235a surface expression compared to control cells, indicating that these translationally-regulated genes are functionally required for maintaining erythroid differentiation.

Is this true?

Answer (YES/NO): YES